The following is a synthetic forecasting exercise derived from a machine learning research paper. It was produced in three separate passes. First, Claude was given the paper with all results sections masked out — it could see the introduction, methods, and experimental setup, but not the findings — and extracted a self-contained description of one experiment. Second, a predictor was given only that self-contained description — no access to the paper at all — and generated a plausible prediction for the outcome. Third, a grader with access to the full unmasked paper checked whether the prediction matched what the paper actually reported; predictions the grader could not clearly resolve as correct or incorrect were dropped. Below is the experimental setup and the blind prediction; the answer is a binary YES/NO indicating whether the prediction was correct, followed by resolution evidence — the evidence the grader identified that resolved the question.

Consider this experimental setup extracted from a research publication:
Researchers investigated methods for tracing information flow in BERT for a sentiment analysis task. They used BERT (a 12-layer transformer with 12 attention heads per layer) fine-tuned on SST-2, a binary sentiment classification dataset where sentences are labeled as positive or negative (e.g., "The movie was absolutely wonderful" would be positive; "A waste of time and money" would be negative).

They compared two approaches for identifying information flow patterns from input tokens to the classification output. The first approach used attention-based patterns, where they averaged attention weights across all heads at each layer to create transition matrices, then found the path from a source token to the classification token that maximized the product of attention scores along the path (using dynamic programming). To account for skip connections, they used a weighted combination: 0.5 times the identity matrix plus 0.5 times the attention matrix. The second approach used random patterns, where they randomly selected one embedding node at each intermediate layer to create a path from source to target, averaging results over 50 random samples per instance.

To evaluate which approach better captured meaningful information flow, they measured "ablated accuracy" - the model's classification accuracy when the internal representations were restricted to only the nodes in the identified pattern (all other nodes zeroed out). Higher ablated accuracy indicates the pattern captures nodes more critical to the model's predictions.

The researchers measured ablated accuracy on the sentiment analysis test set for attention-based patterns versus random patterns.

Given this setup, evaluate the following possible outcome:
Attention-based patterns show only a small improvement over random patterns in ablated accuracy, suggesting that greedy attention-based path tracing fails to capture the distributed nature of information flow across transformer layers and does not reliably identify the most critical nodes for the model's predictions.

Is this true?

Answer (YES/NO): NO